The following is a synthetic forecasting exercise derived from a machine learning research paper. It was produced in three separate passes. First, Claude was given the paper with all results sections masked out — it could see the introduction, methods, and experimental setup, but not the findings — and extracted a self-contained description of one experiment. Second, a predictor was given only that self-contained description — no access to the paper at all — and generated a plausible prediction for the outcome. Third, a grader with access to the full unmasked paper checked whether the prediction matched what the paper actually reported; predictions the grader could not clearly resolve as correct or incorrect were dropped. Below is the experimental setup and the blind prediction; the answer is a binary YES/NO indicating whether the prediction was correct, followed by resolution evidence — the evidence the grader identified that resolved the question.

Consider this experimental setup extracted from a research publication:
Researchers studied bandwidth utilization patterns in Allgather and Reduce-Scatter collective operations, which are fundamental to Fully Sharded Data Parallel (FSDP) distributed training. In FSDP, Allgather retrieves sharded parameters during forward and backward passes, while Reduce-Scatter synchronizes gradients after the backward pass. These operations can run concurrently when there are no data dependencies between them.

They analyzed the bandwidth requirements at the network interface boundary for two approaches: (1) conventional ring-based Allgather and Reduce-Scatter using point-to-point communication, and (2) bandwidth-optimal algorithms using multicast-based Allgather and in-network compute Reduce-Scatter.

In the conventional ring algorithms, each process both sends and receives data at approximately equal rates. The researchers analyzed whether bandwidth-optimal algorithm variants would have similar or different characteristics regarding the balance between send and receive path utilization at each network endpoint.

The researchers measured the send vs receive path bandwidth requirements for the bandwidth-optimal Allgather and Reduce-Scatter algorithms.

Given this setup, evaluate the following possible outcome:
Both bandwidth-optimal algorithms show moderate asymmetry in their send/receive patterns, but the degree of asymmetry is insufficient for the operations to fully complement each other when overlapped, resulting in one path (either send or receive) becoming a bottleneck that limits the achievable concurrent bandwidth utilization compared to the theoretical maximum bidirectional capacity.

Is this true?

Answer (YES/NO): NO